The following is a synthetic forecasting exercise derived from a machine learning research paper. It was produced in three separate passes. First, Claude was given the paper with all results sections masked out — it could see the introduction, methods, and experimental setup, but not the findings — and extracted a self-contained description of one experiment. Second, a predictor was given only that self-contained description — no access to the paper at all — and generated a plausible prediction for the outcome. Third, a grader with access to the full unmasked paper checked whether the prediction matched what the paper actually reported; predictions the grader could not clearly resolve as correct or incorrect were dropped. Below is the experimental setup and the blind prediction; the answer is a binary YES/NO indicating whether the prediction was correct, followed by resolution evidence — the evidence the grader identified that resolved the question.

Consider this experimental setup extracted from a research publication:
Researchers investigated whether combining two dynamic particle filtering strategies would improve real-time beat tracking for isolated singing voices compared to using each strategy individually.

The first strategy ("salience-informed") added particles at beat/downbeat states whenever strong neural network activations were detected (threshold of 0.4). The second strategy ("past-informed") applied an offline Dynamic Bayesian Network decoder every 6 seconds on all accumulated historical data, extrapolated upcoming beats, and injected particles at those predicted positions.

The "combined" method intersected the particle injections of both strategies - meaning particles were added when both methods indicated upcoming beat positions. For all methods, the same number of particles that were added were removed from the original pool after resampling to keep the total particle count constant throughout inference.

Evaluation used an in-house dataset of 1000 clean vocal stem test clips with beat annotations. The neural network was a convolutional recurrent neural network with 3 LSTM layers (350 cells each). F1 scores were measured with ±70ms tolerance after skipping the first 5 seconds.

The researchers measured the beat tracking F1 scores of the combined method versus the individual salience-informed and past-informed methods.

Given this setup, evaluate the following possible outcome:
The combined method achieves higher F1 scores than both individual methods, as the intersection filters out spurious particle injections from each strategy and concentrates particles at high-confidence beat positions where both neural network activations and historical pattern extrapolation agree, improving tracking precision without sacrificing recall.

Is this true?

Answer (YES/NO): YES